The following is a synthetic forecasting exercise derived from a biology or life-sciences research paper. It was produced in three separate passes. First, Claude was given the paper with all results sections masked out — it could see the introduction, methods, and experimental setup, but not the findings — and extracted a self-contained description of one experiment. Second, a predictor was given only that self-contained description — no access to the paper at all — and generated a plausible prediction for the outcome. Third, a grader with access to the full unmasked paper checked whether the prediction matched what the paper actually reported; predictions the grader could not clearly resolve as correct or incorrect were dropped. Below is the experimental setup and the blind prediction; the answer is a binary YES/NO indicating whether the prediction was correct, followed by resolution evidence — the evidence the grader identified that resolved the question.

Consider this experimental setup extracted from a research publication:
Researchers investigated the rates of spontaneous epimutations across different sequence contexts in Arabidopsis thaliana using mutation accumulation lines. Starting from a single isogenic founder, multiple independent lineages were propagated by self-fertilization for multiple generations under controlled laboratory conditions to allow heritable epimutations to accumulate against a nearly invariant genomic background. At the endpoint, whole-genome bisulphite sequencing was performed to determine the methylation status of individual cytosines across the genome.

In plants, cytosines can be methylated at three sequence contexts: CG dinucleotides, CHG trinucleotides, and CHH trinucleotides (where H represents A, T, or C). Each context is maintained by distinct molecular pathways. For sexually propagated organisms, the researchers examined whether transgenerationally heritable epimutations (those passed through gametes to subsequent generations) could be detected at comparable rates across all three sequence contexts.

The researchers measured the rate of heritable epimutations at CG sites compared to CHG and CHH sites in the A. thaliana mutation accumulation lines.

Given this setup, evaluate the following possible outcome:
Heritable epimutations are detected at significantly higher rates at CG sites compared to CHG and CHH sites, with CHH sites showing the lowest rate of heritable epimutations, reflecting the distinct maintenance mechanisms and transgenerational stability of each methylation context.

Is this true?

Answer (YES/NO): NO